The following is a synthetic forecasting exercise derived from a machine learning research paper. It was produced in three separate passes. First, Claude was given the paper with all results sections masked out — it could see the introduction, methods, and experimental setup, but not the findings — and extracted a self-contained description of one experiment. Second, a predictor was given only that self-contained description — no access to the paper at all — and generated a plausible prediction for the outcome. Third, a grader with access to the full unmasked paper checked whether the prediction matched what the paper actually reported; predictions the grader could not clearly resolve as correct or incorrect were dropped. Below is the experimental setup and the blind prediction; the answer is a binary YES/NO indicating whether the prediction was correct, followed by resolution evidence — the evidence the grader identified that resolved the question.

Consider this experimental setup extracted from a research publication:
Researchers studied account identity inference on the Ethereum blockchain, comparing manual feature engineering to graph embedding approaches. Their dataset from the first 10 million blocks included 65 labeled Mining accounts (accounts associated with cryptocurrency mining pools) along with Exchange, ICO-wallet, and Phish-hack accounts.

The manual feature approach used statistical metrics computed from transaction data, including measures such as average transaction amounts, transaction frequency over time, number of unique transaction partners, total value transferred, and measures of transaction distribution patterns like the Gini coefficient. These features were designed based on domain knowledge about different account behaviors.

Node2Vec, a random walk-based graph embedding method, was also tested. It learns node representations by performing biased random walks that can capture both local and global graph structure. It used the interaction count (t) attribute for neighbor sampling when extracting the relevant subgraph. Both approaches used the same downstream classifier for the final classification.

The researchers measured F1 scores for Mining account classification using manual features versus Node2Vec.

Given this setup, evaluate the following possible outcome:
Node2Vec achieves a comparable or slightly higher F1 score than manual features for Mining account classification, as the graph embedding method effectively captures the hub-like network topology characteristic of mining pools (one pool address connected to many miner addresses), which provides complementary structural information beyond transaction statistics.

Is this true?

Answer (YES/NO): YES